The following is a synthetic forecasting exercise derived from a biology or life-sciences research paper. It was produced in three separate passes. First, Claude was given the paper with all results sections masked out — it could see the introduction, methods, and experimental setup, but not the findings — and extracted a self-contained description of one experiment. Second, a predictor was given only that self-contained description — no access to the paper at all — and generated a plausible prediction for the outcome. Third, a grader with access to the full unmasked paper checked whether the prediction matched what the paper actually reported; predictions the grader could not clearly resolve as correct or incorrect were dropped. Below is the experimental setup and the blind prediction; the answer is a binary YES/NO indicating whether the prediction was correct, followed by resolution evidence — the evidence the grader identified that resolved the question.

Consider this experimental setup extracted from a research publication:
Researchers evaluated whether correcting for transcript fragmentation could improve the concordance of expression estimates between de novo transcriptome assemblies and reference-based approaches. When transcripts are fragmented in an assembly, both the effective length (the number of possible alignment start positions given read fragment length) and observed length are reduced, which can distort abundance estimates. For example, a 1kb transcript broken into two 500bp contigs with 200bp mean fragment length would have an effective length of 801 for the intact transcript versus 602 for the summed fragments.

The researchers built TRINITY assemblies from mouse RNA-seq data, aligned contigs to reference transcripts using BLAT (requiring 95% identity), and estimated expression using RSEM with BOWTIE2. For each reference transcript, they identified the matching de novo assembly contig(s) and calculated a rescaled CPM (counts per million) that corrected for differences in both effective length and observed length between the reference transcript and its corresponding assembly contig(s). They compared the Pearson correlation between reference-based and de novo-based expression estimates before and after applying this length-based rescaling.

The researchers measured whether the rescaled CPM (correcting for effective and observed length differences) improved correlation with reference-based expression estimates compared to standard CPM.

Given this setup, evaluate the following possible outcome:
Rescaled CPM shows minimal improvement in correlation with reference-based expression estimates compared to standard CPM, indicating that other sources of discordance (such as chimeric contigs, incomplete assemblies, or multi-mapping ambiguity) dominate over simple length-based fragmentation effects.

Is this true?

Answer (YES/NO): YES